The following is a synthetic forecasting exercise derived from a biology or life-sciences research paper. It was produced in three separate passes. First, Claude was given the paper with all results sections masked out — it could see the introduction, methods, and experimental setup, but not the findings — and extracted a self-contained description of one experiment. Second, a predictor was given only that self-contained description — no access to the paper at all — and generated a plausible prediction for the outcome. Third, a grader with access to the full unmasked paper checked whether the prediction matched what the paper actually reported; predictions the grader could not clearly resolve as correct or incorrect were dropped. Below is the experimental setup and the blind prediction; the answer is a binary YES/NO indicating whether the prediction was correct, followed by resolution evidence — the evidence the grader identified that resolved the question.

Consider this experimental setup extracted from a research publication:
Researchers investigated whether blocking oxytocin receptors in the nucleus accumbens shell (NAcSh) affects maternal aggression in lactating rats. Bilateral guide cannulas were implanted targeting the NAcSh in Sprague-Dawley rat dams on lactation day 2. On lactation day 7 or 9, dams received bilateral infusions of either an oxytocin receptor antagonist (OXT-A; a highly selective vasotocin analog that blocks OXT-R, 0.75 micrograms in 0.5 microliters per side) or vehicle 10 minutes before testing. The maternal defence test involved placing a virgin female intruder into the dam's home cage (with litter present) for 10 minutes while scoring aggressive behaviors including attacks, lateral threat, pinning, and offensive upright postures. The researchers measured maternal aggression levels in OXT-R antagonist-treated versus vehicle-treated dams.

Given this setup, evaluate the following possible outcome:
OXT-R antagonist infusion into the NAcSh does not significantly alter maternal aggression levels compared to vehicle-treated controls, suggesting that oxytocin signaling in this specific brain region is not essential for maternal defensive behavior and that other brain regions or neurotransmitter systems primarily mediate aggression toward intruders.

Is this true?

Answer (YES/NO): NO